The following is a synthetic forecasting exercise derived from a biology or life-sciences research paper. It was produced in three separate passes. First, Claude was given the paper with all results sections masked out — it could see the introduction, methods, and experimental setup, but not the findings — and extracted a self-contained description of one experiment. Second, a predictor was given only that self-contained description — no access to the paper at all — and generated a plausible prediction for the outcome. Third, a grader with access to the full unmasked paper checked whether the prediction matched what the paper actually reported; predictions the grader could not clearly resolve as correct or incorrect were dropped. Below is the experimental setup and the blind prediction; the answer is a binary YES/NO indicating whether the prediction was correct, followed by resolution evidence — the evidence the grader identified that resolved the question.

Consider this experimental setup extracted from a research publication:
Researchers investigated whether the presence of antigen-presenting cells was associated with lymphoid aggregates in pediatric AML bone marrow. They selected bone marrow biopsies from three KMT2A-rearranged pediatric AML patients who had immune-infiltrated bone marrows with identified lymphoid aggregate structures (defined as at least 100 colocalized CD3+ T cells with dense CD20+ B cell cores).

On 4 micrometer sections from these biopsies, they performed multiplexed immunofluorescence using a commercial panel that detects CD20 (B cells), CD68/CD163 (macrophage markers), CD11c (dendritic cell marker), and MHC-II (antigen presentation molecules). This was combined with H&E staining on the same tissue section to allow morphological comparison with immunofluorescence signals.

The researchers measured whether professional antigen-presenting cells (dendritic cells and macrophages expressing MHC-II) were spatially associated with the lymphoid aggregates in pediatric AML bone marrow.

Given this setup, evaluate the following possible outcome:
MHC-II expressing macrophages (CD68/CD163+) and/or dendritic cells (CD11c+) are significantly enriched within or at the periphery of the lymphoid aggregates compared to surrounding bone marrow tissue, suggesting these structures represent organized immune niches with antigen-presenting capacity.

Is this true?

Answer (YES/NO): YES